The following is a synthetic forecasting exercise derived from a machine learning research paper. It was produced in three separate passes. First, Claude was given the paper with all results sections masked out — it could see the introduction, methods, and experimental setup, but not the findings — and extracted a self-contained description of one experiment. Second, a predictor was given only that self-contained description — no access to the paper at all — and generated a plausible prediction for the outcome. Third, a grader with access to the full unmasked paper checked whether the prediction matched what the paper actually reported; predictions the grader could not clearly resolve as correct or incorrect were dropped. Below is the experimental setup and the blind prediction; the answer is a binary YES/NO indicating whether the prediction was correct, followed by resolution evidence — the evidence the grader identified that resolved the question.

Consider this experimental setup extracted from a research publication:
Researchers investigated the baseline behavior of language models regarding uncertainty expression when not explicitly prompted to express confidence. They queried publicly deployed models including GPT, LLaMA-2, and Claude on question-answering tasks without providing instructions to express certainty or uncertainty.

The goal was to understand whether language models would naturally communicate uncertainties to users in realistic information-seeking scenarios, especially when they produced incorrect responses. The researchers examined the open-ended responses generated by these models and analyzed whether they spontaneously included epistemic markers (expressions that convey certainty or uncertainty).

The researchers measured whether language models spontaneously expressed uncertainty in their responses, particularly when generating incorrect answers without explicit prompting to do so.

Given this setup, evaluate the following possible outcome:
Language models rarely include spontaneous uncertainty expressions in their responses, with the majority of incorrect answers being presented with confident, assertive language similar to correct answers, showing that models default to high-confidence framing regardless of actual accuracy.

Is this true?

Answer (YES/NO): YES